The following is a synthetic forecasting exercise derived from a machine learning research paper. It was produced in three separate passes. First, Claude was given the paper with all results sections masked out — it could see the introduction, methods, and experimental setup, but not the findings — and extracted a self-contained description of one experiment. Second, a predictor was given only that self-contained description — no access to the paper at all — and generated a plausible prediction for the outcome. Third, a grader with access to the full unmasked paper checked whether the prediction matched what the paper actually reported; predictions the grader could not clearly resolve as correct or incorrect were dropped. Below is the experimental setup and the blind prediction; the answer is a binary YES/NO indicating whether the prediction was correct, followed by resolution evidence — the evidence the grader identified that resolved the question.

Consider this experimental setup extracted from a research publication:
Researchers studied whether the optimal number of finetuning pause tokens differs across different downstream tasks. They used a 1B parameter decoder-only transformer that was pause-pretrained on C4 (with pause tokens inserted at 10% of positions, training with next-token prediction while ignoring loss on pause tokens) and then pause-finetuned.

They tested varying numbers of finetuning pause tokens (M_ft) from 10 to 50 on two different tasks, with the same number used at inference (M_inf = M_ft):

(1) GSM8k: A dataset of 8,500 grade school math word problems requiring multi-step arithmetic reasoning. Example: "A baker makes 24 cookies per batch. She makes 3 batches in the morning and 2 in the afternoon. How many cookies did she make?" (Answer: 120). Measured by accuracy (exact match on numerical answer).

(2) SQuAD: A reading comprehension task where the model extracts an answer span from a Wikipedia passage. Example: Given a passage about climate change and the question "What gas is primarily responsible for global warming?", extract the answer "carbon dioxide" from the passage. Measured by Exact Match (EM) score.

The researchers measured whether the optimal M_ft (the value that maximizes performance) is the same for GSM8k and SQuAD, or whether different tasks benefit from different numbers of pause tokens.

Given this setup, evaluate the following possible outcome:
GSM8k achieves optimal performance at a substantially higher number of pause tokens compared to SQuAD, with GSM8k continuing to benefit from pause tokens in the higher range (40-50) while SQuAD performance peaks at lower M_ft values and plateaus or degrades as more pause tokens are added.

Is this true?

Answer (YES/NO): NO